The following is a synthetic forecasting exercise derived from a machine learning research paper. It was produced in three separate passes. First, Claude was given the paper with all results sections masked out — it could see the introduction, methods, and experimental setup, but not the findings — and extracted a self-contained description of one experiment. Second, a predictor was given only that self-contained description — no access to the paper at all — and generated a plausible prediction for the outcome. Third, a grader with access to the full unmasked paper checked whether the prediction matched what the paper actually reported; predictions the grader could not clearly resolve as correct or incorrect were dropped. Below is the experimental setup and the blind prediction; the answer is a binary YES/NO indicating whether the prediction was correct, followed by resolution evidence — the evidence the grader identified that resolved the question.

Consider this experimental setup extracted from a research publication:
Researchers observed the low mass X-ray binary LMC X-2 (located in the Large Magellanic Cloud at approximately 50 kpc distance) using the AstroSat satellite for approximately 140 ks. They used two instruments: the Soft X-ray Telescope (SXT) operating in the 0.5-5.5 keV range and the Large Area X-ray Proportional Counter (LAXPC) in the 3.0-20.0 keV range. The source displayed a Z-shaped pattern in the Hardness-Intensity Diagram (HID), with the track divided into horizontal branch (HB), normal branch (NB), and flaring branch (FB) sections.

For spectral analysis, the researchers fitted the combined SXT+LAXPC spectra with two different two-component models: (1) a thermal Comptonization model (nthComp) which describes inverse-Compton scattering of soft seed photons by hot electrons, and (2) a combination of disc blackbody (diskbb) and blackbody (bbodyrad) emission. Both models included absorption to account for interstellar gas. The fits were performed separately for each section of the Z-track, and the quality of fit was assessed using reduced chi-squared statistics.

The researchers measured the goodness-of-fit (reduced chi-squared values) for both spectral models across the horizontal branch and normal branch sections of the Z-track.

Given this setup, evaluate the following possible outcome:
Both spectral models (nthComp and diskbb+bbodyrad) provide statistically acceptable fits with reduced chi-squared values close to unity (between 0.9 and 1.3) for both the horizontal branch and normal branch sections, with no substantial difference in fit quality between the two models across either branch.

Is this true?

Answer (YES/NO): NO